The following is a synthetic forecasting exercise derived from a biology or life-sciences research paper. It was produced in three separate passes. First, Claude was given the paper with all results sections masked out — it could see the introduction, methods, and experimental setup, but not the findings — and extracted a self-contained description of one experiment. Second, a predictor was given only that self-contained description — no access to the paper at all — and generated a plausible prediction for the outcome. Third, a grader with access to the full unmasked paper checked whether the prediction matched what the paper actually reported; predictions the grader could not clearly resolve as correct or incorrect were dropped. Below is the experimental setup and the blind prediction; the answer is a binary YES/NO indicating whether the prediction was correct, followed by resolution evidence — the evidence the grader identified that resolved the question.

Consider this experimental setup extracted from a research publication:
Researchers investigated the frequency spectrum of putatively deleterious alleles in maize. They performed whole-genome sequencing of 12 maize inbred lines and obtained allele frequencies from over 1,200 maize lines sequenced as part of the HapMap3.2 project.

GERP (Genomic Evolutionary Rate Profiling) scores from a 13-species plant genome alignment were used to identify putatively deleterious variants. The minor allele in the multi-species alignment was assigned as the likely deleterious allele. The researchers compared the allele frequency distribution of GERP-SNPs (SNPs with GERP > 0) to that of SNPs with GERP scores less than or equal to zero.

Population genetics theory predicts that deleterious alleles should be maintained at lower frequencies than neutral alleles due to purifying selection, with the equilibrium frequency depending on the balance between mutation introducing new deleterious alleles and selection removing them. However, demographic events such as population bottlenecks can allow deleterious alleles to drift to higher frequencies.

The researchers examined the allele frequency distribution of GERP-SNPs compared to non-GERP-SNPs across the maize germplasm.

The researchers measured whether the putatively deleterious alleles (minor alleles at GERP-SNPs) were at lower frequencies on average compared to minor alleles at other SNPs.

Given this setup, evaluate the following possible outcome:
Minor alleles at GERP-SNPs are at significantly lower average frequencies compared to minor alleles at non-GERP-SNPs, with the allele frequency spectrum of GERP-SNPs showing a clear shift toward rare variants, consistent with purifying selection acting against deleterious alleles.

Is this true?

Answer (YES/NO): YES